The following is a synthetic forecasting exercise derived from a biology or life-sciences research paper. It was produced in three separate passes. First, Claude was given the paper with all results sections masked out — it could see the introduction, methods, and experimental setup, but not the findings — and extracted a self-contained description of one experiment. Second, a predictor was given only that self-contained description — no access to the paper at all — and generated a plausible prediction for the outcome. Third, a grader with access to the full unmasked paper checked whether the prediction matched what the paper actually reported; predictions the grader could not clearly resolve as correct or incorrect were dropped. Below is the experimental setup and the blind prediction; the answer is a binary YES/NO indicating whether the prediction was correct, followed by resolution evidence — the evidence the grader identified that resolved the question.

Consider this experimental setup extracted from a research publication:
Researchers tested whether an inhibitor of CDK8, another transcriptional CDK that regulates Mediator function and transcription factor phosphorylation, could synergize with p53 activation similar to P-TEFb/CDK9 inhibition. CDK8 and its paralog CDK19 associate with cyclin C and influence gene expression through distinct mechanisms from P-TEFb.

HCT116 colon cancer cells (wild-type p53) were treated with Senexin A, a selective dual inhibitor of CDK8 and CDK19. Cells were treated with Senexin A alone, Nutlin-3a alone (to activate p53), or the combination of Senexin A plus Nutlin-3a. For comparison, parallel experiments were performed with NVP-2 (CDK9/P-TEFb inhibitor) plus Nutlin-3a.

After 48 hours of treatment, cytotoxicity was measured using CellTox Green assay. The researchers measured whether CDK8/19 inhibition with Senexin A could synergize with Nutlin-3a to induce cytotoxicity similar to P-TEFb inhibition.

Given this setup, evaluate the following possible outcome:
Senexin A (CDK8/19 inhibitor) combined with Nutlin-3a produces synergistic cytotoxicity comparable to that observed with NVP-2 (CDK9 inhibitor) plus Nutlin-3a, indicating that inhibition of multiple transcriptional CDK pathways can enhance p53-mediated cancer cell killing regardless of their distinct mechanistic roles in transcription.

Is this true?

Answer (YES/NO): NO